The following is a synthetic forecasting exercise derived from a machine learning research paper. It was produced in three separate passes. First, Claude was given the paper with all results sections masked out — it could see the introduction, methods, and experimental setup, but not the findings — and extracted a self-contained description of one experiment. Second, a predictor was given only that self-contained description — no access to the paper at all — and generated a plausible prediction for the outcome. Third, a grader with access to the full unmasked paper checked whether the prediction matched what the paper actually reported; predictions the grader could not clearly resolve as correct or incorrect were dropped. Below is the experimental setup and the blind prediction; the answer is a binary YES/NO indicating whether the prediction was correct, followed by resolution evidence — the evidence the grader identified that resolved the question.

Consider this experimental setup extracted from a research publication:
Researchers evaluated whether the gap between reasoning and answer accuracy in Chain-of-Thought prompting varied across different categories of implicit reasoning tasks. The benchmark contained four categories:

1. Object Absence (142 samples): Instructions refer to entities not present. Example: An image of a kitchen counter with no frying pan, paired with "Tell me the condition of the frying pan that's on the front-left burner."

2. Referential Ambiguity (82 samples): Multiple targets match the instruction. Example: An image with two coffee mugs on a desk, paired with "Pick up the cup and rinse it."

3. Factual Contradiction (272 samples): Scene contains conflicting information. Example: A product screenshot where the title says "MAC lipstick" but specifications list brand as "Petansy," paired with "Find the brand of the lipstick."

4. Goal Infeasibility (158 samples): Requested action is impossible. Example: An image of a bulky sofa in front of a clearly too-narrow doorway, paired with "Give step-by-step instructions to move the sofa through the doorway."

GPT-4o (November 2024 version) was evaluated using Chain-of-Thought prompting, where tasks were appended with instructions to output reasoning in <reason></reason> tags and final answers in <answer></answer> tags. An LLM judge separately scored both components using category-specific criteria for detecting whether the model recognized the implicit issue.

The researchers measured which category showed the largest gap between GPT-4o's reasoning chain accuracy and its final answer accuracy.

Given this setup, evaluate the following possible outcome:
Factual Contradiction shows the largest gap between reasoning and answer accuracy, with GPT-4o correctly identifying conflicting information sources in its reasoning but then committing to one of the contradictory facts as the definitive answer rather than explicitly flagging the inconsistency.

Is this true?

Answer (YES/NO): YES